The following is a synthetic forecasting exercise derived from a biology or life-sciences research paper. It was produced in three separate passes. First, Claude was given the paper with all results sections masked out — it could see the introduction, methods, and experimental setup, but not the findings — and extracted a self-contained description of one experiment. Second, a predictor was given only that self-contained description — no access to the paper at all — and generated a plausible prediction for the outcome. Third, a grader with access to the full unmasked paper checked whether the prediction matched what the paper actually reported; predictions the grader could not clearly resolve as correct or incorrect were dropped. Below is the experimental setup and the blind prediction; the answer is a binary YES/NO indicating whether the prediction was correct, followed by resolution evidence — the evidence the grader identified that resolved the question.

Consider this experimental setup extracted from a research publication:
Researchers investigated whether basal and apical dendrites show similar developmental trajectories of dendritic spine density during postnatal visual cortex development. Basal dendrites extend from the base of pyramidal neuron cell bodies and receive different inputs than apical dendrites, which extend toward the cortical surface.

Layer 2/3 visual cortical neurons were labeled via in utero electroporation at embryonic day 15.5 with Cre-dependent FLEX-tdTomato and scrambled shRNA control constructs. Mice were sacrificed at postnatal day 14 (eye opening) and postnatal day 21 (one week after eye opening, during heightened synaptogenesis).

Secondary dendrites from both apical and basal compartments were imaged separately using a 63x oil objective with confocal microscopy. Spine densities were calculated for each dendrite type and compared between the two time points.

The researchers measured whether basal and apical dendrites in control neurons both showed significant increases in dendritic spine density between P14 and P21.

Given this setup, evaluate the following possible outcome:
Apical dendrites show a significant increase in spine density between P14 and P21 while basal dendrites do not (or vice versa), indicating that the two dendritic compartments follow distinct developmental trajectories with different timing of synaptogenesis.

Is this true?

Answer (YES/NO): YES